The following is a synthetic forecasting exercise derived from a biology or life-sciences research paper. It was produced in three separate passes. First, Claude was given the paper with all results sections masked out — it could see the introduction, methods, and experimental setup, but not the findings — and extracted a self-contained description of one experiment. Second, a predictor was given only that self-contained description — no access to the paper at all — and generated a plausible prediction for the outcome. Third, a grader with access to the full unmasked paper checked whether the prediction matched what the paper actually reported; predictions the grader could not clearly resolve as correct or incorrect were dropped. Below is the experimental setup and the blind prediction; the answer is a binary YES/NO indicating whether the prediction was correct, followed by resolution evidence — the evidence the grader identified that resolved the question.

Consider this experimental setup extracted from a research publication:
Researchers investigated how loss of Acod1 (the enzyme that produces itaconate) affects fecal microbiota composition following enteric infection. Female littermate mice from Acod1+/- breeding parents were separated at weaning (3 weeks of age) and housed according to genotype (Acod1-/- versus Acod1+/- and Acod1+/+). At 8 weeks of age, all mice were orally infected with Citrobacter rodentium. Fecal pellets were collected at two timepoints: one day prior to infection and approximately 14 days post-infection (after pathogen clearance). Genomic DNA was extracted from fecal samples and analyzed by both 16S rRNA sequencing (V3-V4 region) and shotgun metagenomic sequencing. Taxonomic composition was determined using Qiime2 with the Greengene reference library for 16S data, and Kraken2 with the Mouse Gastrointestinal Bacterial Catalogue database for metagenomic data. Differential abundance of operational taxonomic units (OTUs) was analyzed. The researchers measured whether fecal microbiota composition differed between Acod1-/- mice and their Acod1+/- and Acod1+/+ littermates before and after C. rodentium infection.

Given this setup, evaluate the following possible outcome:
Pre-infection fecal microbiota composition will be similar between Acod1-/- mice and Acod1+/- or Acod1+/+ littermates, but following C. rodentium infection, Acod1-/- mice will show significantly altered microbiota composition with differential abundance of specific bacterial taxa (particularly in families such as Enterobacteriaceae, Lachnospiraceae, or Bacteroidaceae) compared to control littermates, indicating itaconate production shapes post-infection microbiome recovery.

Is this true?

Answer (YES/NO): NO